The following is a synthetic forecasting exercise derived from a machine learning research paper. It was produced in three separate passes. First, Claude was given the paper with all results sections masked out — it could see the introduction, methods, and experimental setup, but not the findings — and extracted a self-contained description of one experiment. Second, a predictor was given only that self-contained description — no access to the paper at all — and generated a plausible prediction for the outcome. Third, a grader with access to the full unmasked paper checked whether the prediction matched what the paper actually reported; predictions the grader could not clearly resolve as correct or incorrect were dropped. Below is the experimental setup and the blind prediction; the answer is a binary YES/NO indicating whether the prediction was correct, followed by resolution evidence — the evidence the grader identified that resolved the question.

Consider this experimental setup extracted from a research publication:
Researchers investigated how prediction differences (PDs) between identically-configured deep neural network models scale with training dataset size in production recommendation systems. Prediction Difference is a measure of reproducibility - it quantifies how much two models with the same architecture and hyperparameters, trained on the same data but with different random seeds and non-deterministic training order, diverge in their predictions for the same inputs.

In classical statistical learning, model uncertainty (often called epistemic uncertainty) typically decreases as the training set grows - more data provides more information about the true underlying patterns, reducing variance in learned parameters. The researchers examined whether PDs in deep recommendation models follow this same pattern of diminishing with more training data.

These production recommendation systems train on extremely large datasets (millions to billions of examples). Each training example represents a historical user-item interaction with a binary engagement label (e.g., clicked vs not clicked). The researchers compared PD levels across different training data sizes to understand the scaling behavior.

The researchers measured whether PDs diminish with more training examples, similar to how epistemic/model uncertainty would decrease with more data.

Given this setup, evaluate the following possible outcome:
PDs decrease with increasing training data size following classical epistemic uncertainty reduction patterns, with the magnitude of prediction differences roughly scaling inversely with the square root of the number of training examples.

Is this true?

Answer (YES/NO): NO